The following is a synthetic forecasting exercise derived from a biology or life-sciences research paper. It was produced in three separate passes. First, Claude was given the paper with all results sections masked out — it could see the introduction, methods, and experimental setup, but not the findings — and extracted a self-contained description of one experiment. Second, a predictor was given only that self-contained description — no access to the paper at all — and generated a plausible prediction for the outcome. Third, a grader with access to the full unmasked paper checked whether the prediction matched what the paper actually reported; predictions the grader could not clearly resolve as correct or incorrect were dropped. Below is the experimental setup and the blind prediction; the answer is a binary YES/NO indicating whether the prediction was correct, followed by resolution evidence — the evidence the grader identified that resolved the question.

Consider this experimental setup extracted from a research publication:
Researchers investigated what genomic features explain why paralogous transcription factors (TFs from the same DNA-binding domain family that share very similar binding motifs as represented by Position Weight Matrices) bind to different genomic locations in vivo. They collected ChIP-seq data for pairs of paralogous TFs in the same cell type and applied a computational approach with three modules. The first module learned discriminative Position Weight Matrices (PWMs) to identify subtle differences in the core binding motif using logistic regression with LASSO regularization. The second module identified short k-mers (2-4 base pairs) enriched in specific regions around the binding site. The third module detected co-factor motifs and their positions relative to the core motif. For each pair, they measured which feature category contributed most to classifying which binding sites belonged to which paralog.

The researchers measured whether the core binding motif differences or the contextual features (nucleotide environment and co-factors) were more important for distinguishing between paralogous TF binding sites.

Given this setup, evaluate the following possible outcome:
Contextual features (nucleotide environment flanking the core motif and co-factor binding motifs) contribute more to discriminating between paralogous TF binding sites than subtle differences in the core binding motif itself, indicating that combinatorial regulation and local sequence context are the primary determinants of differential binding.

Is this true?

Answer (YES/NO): NO